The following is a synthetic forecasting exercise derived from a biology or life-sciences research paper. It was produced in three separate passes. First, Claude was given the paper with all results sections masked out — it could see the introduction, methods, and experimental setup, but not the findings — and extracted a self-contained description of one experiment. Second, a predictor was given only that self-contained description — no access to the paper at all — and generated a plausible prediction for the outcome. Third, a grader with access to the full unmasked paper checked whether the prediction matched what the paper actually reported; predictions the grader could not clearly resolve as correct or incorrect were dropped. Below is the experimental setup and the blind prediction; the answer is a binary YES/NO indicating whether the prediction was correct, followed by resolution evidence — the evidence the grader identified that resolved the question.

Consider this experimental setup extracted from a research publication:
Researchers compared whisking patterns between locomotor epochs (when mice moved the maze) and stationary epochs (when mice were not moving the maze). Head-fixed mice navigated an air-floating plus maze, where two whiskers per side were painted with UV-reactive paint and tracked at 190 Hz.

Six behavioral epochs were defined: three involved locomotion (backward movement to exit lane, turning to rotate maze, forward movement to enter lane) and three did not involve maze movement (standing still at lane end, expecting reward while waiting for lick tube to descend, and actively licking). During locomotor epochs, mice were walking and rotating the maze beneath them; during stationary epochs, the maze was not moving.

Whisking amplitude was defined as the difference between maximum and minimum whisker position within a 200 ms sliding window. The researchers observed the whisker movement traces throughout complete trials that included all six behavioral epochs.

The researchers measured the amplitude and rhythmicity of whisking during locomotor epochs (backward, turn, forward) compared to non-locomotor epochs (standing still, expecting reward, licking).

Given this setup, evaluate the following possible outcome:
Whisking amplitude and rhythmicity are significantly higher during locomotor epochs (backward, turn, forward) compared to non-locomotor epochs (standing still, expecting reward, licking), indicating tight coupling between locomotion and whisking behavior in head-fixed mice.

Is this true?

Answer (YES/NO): NO